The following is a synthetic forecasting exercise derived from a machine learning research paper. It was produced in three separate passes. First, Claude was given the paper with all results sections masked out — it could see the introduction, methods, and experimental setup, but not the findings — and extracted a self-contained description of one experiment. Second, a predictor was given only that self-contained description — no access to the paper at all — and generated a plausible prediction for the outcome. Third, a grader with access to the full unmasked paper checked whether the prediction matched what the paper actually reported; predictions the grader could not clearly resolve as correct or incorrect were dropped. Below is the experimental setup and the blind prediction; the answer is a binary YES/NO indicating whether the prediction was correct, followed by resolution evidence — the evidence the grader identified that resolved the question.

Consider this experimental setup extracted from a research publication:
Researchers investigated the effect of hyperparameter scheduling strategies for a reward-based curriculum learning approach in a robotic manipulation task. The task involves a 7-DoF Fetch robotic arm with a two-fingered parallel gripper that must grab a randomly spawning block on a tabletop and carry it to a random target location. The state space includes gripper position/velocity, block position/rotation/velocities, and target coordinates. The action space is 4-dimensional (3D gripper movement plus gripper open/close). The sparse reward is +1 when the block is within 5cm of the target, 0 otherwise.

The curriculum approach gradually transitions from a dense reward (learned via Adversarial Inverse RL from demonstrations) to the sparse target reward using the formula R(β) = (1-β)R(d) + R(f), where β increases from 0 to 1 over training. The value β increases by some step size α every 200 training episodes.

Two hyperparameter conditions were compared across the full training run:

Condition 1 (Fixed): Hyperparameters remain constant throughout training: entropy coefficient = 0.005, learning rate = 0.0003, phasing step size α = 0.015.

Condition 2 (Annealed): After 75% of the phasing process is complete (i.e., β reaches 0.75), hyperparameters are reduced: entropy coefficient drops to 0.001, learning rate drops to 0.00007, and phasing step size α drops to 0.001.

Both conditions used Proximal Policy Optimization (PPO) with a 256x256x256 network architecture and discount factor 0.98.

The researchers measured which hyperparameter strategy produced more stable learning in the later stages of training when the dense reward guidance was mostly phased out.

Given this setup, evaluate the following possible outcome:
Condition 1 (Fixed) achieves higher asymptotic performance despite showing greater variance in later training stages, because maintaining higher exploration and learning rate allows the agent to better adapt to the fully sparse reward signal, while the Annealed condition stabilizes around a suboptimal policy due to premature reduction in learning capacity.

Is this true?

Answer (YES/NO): NO